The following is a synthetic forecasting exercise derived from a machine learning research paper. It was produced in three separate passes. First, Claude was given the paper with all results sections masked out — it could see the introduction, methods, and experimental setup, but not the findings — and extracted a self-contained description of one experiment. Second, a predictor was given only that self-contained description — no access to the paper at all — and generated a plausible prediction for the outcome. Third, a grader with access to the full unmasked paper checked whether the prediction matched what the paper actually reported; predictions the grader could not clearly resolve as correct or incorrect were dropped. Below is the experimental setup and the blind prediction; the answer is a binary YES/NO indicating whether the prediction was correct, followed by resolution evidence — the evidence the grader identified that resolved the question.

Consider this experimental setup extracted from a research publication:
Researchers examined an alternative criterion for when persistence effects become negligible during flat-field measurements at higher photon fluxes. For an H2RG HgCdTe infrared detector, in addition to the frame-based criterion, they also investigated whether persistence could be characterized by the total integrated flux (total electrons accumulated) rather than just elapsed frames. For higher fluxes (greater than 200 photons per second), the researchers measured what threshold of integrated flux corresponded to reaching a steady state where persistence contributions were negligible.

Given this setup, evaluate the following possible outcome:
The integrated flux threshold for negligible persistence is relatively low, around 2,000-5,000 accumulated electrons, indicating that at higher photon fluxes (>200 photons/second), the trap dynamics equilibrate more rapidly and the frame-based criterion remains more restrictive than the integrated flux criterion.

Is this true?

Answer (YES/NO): NO